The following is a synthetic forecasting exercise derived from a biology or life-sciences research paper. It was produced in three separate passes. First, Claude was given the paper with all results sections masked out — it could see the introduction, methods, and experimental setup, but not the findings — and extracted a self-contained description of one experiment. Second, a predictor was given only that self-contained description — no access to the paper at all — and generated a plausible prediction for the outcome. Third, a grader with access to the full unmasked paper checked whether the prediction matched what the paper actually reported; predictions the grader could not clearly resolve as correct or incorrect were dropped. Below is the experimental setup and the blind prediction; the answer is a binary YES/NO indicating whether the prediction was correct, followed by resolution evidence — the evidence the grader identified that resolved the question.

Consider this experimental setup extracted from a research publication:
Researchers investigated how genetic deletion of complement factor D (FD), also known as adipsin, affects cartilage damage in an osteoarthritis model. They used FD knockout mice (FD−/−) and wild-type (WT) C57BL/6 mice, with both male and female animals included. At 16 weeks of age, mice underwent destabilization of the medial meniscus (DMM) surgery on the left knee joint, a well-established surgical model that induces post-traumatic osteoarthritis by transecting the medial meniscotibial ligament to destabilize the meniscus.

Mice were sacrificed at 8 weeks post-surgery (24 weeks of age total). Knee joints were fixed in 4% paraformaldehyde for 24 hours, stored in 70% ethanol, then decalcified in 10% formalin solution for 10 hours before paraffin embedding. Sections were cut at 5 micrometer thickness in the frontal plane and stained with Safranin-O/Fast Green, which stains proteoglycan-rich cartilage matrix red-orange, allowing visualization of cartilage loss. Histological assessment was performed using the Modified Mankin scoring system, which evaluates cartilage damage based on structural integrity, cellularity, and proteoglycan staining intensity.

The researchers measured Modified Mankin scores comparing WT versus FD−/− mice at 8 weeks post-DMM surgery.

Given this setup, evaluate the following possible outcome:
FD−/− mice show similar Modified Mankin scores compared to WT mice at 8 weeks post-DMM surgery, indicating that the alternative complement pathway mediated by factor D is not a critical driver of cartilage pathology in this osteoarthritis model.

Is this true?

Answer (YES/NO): NO